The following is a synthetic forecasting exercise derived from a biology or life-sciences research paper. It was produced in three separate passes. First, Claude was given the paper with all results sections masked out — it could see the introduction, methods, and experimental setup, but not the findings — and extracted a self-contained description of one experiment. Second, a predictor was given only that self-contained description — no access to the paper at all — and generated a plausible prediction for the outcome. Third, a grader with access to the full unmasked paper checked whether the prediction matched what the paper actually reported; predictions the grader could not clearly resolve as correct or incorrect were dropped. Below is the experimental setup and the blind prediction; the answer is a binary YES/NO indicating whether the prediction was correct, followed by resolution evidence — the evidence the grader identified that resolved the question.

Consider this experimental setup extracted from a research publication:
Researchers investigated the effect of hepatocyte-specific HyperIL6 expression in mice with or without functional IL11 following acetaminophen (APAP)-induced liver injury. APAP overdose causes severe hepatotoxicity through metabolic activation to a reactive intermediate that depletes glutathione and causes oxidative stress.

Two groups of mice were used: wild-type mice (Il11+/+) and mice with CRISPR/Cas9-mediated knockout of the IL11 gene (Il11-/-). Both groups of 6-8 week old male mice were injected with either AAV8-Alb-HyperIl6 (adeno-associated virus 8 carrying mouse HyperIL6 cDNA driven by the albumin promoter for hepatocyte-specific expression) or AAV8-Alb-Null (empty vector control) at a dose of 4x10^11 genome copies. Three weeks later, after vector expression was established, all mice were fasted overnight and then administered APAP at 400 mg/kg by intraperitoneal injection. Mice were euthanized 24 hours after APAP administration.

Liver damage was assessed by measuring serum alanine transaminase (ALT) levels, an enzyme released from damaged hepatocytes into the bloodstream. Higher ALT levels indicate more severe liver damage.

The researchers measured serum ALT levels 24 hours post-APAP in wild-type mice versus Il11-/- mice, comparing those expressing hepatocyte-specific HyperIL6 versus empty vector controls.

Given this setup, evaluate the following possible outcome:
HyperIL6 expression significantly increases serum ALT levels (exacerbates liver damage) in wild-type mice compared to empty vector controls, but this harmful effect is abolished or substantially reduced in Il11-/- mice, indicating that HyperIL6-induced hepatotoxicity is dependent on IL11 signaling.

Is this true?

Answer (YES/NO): NO